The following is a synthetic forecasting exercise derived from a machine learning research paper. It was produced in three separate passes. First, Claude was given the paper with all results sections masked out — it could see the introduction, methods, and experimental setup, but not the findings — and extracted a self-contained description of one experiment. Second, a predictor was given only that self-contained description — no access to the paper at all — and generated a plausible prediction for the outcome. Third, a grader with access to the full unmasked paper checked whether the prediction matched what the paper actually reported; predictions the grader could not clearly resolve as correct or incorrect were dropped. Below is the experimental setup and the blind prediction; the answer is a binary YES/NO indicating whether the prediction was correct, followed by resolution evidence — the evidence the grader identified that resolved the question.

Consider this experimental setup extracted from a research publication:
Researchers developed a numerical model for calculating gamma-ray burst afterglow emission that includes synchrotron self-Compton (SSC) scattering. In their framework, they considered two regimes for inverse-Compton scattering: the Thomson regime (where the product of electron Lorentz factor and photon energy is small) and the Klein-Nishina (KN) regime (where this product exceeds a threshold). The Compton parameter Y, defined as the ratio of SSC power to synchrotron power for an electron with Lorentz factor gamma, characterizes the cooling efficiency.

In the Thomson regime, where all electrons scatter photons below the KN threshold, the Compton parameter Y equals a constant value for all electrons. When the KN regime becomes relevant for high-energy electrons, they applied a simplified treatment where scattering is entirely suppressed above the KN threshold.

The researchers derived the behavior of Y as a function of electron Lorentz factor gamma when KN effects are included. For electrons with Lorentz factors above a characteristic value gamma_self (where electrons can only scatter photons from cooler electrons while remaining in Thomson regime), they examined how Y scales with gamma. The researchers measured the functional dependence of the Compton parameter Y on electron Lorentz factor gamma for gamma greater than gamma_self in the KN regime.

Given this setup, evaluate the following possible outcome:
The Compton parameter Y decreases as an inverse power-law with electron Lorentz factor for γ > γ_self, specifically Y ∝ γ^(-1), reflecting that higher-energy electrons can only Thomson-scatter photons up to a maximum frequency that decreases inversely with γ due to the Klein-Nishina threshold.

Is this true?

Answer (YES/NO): NO